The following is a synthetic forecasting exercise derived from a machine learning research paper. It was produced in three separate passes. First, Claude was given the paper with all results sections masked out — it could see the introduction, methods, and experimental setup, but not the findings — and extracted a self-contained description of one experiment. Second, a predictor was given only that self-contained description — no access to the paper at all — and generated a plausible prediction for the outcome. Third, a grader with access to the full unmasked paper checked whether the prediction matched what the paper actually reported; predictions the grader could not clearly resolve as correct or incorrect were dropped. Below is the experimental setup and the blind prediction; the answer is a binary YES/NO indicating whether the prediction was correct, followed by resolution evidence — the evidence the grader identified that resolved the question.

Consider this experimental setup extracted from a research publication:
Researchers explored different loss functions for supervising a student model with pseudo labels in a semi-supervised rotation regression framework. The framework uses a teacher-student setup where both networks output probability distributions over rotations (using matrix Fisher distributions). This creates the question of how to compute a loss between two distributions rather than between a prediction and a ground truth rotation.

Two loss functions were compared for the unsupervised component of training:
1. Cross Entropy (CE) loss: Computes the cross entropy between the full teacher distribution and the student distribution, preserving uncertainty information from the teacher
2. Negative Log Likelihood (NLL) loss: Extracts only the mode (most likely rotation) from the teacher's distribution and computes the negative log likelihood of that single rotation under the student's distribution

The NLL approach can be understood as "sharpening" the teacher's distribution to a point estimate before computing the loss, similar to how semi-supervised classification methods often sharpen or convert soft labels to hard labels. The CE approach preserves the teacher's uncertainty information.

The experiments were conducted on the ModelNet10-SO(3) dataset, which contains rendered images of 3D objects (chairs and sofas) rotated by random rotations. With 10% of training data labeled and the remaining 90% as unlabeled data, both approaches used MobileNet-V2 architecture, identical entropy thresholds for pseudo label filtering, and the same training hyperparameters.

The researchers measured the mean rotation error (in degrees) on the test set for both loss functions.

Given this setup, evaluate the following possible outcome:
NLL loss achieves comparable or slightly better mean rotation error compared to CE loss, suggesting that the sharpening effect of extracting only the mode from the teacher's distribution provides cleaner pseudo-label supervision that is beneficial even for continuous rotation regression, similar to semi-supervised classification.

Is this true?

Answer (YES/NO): NO